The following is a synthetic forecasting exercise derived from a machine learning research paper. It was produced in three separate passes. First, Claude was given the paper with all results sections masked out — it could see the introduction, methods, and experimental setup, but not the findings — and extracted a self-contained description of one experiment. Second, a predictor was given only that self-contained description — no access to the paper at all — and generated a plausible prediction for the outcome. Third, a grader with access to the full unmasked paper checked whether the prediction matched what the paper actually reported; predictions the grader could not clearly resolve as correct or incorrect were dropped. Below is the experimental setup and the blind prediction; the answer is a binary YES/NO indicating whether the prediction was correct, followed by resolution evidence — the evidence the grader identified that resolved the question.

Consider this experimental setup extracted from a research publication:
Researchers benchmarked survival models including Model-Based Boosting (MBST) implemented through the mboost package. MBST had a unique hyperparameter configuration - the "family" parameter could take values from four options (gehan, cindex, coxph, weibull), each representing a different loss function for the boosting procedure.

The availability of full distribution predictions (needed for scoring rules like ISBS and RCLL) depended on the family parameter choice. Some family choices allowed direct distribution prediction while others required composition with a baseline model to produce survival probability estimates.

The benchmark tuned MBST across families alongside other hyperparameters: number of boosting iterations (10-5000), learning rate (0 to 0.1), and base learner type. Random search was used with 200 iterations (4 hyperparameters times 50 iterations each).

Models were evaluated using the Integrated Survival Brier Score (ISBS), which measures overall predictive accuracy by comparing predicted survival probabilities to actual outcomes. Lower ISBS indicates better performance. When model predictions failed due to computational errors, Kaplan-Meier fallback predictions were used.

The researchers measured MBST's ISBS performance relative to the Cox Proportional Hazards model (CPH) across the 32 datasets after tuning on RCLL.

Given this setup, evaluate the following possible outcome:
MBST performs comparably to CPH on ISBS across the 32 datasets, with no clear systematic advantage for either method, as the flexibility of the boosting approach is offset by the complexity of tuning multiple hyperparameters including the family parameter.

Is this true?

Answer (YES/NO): NO